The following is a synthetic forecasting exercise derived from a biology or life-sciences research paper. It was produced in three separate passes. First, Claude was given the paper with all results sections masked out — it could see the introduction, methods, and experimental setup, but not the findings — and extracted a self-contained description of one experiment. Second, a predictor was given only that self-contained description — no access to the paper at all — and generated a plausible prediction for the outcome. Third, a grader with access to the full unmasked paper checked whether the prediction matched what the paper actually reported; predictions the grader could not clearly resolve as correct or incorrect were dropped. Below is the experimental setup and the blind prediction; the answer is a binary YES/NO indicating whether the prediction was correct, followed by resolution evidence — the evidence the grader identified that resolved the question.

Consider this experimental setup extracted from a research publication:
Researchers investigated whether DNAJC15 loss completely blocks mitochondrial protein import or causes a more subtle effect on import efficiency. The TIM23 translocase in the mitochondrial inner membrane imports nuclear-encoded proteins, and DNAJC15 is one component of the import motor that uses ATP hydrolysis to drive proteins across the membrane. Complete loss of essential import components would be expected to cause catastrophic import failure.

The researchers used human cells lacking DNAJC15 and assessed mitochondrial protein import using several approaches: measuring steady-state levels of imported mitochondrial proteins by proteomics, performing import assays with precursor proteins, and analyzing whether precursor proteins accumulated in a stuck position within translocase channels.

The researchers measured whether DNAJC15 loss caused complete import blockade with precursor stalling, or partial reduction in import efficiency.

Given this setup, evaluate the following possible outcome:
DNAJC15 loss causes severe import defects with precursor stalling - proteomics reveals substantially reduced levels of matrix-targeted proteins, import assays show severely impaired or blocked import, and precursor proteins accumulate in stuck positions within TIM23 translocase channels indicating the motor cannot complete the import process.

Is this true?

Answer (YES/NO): NO